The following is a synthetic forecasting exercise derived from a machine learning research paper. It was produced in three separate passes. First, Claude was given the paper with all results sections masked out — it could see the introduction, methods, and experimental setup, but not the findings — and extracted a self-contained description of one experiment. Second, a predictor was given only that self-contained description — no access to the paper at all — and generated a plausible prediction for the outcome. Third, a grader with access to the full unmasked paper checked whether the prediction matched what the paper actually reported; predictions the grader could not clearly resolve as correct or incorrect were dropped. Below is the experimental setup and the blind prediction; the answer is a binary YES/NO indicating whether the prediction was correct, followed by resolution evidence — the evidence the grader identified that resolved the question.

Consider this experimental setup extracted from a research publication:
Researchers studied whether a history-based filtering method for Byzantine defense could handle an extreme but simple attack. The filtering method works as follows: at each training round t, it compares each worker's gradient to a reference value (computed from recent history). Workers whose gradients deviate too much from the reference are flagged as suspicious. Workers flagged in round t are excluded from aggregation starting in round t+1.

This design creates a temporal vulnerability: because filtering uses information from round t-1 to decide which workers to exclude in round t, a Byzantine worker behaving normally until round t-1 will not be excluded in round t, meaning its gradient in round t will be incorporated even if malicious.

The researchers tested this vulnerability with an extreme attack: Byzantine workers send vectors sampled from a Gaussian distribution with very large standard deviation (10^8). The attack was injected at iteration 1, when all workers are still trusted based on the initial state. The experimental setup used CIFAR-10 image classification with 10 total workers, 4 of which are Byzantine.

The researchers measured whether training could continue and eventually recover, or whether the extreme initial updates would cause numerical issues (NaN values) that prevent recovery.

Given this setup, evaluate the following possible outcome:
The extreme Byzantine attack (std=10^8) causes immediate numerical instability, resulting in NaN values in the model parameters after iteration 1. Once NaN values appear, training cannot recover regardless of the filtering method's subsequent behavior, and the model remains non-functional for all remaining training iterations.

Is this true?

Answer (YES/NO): YES